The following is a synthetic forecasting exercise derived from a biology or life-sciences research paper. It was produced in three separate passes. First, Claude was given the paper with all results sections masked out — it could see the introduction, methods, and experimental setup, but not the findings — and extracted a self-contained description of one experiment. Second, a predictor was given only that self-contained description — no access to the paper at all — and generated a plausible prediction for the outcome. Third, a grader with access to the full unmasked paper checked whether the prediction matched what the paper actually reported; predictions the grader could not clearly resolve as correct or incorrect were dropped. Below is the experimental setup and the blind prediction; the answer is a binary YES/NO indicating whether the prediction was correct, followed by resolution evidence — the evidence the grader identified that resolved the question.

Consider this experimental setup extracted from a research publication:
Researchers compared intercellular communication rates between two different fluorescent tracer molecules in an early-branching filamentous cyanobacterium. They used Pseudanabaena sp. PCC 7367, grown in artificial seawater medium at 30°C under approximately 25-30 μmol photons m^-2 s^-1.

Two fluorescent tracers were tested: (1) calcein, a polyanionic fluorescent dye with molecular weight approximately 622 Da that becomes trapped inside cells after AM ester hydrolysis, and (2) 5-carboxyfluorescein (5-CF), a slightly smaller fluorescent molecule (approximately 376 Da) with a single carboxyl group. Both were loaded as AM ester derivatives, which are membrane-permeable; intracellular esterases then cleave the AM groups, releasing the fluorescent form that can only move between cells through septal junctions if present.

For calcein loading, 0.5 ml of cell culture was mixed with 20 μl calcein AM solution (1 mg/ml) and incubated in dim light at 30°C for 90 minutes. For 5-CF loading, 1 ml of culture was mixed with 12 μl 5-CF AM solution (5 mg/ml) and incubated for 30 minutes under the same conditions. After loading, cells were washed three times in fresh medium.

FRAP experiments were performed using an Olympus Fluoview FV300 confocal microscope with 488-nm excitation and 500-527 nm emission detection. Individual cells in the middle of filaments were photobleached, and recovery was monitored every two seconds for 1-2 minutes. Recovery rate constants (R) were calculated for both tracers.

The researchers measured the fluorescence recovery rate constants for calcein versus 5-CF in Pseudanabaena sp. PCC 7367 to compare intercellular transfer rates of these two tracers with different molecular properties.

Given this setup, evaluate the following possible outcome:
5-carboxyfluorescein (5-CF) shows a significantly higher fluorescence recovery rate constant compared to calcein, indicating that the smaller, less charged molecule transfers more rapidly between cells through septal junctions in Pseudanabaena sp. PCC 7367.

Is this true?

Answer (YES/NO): NO